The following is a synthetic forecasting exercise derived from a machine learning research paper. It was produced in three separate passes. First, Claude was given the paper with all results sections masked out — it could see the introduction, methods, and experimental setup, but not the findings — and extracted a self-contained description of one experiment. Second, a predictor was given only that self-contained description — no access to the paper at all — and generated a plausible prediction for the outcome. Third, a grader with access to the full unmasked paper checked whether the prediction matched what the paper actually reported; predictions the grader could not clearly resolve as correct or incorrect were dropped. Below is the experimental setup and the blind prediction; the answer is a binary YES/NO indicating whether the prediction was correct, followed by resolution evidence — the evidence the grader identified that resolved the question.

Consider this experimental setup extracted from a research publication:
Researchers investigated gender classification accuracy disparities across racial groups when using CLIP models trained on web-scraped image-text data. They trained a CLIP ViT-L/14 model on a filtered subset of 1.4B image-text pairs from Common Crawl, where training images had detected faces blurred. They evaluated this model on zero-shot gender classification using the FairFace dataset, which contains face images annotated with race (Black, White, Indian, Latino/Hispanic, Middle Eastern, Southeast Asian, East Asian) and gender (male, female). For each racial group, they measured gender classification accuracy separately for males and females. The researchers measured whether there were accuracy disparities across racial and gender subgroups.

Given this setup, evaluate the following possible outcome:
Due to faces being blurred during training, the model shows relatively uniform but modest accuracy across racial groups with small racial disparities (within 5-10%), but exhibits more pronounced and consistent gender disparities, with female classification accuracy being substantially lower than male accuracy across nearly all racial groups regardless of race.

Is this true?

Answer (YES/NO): NO